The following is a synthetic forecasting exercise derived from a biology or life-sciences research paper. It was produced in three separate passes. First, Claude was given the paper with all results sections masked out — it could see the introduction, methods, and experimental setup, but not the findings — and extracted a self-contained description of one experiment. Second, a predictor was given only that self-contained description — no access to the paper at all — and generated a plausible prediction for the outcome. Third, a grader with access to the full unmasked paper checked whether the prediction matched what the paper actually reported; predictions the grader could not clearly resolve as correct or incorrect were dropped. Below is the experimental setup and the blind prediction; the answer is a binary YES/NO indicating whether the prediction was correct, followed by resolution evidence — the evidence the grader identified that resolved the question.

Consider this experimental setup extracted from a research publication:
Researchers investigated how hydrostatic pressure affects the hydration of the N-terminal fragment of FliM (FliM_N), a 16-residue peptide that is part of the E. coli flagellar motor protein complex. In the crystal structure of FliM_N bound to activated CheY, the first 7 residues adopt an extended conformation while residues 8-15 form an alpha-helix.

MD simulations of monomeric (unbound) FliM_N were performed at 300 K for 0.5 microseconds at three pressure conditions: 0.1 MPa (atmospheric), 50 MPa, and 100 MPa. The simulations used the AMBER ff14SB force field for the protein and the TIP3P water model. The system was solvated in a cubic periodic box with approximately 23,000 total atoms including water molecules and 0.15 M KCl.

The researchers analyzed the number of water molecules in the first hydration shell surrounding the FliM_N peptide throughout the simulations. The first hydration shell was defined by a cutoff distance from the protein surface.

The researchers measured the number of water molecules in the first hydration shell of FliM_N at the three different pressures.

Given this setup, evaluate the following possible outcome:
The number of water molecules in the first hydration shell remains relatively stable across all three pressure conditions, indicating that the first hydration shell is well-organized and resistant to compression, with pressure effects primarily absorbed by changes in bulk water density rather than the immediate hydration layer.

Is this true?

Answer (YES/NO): NO